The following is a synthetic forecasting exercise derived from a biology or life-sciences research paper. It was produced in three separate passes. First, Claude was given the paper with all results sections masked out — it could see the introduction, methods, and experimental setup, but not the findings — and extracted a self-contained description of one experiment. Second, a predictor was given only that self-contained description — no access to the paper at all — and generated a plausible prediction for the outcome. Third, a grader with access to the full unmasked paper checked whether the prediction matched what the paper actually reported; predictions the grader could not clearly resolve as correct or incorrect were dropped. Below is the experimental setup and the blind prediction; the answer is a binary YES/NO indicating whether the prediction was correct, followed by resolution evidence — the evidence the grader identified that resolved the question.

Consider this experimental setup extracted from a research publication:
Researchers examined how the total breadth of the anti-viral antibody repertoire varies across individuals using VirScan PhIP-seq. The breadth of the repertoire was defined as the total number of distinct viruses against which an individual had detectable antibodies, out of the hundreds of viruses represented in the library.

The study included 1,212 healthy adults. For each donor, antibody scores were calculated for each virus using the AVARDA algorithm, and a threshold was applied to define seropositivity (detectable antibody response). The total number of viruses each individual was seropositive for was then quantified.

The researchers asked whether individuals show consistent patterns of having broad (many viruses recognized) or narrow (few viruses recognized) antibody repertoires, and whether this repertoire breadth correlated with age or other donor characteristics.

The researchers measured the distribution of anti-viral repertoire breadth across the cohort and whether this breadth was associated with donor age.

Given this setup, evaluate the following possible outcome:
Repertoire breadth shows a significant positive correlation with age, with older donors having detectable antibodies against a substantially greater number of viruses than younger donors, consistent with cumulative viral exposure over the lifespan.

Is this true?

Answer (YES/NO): NO